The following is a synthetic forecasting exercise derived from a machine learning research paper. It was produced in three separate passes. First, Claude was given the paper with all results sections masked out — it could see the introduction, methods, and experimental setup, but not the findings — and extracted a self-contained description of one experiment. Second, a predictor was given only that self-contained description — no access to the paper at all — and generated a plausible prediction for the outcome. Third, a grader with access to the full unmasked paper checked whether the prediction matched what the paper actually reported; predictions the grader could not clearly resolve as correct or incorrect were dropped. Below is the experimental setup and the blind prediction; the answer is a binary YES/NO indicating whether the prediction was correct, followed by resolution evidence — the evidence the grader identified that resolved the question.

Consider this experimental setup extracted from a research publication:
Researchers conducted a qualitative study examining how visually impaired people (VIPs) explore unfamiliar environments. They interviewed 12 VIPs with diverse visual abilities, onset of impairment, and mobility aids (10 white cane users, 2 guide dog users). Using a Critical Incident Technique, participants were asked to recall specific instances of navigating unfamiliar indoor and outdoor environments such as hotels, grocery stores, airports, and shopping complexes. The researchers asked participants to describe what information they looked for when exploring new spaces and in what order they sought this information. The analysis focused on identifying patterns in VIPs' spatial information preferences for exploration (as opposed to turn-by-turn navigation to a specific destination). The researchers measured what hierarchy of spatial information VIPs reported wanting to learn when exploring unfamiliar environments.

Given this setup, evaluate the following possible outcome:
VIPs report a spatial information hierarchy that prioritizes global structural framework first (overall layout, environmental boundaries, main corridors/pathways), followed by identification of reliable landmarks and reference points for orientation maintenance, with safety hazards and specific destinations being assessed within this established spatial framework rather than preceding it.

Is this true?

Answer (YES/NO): NO